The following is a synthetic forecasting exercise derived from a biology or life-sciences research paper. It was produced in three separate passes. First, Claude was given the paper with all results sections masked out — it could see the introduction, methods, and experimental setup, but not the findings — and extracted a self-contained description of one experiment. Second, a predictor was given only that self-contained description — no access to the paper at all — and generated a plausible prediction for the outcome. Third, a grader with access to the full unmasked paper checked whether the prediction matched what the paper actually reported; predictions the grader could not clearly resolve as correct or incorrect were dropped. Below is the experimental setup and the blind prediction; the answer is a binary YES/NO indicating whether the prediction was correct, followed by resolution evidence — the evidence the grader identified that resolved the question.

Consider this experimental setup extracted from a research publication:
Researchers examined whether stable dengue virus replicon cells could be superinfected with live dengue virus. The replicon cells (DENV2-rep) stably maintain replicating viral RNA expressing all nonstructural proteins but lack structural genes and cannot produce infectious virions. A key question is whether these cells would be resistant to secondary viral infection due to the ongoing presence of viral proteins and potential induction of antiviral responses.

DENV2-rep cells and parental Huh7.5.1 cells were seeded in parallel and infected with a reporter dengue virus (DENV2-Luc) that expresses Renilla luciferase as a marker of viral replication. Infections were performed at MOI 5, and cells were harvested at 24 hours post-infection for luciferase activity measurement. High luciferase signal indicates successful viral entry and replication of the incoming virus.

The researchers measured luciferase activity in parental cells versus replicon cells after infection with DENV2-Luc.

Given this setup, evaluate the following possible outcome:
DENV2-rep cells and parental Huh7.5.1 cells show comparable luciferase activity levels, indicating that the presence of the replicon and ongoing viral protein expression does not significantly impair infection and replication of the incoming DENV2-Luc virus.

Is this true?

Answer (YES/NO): NO